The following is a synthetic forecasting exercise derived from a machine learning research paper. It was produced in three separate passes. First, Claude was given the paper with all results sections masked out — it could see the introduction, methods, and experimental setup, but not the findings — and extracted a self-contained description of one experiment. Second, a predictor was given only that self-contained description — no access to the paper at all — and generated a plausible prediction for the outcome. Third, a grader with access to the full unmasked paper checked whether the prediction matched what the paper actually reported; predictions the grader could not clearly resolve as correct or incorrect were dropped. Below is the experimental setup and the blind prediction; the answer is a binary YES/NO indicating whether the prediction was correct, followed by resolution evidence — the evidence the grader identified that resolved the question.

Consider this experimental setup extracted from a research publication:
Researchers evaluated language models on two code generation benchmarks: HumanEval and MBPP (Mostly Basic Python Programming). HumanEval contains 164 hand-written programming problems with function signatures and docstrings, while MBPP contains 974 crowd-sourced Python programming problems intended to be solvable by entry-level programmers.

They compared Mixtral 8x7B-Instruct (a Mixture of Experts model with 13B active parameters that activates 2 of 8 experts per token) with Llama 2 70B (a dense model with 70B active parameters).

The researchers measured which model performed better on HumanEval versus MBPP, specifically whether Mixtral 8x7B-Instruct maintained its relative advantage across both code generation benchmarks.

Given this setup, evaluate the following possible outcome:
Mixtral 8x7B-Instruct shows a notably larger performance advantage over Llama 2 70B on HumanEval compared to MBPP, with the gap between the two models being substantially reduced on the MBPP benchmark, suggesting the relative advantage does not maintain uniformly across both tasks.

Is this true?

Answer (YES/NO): NO